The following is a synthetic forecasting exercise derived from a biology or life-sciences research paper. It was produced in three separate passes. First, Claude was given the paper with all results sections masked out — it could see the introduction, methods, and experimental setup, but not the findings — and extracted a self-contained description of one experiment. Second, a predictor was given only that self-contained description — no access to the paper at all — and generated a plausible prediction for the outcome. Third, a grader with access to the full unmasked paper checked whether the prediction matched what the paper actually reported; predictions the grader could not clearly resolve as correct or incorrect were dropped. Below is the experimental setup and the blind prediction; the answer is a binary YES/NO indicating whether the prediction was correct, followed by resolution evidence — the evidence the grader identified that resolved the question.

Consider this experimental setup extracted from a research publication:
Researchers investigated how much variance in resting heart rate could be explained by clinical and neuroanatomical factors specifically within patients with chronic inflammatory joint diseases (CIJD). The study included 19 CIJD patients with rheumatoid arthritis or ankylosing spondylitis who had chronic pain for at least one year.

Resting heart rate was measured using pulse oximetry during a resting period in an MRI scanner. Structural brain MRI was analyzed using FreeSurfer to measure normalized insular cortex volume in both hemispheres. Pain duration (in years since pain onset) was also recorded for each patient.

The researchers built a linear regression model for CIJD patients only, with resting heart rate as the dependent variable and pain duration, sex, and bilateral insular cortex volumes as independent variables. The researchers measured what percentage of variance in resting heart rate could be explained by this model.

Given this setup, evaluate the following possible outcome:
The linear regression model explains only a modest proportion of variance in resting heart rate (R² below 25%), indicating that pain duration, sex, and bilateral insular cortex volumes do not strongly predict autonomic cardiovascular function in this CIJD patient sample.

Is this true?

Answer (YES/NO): NO